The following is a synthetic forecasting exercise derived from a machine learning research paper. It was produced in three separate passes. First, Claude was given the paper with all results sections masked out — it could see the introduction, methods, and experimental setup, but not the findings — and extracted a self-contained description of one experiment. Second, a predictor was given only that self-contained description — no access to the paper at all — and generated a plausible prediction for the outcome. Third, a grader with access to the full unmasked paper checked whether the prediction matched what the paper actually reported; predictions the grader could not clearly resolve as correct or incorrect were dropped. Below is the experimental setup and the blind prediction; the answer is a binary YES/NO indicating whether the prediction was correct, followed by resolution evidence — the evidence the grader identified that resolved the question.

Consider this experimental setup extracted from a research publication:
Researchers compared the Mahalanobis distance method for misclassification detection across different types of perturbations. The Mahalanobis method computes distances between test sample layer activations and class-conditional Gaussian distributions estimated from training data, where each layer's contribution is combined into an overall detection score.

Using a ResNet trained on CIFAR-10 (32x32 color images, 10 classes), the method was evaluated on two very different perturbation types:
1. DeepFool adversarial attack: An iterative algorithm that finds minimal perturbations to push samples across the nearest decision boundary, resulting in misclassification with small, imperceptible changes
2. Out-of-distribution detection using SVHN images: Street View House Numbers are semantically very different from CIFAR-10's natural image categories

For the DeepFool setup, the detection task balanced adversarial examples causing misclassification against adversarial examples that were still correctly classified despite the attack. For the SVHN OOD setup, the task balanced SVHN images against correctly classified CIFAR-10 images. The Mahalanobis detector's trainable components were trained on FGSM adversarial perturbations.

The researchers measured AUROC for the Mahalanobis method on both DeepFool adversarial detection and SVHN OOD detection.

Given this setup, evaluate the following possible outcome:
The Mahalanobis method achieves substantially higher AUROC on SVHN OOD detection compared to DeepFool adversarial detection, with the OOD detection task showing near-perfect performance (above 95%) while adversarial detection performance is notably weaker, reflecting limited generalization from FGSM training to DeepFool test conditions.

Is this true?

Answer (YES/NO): YES